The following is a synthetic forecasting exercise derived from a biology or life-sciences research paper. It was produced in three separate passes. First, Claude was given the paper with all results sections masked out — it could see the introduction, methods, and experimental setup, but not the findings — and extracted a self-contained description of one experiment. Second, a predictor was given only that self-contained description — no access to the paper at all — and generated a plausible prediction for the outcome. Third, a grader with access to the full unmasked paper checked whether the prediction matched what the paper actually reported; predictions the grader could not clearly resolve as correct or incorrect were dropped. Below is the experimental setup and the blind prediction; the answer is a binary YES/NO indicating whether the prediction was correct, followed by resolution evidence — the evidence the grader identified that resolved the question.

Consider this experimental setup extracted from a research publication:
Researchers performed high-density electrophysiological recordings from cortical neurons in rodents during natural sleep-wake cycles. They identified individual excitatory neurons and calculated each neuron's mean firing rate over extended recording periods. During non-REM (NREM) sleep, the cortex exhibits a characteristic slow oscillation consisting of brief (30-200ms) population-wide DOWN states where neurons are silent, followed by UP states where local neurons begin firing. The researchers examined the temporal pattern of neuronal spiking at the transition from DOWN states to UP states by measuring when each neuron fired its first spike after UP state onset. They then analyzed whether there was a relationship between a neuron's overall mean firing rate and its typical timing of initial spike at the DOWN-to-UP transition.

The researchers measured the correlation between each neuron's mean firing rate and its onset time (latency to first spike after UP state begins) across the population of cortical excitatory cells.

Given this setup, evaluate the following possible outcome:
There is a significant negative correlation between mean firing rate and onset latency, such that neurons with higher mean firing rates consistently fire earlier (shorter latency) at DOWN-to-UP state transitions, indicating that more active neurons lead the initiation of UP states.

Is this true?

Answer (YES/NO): YES